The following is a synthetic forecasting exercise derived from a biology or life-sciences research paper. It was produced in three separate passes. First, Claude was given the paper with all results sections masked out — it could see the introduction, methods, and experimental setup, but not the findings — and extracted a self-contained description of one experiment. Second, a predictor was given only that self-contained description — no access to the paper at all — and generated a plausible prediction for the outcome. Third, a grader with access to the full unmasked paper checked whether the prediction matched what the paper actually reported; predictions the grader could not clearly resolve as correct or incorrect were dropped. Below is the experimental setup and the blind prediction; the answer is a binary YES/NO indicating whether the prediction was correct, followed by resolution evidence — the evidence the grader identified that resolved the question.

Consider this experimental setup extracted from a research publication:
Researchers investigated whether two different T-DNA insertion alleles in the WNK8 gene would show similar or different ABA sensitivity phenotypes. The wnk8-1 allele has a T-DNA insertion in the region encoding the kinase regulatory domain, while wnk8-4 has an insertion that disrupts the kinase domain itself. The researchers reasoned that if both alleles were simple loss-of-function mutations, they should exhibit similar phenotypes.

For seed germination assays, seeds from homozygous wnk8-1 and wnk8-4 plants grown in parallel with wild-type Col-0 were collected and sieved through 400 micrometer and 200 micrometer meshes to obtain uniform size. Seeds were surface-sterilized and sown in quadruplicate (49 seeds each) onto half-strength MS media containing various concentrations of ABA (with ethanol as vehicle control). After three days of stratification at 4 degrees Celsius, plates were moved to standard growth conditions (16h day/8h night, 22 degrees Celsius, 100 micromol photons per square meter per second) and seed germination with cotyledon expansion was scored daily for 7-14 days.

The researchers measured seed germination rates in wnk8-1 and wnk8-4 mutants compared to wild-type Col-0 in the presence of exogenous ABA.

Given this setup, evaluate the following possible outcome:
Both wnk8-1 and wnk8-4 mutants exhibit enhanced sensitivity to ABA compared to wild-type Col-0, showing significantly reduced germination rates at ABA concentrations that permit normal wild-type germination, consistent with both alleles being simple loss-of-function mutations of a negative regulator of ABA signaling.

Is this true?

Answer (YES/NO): NO